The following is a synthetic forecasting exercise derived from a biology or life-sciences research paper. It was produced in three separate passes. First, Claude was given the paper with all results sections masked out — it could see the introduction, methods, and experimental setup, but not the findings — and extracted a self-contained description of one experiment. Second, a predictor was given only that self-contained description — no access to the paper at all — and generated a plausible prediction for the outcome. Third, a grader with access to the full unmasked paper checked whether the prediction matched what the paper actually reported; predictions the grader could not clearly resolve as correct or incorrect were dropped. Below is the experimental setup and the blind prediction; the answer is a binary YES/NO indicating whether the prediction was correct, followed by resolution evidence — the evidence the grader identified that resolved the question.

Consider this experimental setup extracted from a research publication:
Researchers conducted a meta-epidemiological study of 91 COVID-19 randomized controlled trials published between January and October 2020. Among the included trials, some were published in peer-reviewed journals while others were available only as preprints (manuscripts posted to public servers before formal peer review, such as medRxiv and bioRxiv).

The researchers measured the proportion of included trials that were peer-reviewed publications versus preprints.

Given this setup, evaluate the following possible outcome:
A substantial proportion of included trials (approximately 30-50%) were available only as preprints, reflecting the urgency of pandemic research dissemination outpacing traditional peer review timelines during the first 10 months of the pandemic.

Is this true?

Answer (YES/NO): YES